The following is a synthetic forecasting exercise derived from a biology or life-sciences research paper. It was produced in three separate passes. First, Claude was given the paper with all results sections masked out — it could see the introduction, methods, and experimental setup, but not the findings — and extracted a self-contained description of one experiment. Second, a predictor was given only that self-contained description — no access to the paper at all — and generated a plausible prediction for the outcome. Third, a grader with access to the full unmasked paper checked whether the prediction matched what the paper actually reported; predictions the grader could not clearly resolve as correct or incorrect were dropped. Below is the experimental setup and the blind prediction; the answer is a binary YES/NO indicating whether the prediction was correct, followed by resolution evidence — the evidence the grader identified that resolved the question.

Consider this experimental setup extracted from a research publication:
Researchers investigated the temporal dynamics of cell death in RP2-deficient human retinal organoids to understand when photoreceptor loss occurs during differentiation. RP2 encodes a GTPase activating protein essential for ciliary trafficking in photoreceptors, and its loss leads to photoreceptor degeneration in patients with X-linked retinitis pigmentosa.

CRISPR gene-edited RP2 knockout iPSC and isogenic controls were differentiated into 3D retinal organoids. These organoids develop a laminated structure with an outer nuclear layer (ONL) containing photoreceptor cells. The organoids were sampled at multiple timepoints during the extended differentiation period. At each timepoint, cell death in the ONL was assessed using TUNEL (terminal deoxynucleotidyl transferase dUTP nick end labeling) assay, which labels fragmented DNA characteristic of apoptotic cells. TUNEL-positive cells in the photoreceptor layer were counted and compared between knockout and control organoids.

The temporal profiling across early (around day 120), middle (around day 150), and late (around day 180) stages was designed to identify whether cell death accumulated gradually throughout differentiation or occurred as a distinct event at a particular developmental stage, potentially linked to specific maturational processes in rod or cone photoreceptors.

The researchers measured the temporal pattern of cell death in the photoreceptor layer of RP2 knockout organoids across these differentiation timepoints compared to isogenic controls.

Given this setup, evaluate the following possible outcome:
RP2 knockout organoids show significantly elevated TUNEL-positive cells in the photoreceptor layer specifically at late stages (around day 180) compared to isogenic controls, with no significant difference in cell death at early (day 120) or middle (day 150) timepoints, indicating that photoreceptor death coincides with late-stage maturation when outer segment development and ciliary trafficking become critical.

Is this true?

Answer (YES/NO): NO